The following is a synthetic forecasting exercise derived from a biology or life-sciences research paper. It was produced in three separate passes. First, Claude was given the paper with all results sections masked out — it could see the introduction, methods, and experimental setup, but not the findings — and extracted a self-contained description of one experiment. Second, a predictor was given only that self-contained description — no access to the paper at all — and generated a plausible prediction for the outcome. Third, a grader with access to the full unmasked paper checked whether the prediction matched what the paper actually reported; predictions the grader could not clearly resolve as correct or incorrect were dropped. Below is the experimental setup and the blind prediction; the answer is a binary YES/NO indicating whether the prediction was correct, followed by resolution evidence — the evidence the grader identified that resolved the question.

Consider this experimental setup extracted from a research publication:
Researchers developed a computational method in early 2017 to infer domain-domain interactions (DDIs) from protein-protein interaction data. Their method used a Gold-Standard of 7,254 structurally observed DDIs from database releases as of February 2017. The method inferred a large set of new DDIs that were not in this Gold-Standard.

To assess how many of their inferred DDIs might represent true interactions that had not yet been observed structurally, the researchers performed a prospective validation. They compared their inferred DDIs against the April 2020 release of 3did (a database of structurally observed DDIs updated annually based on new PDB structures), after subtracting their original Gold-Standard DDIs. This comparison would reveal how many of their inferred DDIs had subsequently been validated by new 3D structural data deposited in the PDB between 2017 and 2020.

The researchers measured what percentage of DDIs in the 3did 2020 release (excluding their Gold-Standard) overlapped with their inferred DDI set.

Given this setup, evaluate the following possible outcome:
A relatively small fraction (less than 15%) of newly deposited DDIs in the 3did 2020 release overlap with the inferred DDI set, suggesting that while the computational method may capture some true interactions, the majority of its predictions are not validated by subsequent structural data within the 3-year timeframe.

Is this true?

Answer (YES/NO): NO